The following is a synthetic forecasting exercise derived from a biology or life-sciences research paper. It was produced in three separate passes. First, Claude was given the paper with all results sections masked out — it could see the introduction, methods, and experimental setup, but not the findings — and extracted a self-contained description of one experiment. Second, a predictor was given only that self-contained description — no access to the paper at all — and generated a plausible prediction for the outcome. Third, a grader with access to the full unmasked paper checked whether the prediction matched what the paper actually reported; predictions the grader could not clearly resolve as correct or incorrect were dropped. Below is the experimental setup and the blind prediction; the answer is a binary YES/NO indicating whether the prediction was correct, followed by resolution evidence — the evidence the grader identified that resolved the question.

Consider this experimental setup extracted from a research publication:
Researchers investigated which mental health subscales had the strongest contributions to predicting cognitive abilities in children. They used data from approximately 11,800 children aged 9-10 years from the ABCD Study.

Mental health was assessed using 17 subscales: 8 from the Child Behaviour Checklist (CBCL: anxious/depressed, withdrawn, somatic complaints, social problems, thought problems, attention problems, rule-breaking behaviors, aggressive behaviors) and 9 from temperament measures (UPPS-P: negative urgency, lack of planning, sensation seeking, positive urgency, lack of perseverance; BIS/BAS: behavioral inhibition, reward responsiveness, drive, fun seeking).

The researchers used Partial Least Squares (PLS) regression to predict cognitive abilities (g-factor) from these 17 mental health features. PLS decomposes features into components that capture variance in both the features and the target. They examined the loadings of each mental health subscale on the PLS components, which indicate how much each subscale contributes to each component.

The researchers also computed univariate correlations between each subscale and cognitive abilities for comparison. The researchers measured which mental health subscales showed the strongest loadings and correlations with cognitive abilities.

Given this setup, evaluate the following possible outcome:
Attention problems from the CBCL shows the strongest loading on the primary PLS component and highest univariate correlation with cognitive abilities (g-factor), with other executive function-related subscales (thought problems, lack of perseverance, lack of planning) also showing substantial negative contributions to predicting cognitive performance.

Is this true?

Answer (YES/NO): NO